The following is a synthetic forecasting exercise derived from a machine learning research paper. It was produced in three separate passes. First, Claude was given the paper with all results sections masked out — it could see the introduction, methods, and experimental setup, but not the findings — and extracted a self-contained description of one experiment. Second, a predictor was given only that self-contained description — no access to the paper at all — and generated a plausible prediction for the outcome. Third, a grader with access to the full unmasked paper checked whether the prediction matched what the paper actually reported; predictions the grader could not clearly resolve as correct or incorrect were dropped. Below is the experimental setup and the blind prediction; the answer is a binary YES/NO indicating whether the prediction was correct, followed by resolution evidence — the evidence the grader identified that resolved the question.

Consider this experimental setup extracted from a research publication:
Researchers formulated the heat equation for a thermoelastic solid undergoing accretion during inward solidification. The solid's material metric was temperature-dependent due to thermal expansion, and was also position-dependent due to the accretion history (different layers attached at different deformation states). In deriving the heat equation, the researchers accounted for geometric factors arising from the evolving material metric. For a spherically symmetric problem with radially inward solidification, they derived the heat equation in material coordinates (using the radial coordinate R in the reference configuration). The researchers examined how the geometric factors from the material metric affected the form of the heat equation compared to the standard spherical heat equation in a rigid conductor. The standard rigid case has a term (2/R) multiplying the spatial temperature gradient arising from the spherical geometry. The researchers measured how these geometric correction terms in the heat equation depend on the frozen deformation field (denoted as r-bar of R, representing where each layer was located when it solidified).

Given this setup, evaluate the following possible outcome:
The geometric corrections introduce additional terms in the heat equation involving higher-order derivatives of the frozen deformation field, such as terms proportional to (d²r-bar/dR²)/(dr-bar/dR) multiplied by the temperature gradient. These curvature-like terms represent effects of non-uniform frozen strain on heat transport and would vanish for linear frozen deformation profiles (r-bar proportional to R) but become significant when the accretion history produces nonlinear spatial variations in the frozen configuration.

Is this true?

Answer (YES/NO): NO